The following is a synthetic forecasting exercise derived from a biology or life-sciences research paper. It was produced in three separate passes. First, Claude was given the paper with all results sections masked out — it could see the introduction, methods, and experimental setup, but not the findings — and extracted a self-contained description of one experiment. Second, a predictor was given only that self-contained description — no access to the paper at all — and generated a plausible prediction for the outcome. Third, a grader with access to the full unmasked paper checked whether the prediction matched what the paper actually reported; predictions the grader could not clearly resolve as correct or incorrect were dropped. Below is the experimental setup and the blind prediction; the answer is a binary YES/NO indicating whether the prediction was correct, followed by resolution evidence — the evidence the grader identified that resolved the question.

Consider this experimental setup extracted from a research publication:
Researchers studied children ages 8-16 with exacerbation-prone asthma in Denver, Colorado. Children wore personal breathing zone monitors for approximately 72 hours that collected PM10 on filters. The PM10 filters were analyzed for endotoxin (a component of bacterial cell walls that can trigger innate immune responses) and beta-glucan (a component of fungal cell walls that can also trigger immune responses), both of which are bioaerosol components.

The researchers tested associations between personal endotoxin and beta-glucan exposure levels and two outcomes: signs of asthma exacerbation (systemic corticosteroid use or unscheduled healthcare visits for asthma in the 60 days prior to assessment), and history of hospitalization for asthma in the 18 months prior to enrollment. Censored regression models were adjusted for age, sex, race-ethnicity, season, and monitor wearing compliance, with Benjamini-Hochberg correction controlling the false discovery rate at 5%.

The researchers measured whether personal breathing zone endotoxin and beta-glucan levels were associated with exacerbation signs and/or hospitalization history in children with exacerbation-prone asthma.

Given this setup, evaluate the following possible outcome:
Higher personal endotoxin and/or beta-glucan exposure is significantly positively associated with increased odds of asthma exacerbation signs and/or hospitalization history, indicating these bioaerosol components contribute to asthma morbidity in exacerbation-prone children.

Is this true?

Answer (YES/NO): YES